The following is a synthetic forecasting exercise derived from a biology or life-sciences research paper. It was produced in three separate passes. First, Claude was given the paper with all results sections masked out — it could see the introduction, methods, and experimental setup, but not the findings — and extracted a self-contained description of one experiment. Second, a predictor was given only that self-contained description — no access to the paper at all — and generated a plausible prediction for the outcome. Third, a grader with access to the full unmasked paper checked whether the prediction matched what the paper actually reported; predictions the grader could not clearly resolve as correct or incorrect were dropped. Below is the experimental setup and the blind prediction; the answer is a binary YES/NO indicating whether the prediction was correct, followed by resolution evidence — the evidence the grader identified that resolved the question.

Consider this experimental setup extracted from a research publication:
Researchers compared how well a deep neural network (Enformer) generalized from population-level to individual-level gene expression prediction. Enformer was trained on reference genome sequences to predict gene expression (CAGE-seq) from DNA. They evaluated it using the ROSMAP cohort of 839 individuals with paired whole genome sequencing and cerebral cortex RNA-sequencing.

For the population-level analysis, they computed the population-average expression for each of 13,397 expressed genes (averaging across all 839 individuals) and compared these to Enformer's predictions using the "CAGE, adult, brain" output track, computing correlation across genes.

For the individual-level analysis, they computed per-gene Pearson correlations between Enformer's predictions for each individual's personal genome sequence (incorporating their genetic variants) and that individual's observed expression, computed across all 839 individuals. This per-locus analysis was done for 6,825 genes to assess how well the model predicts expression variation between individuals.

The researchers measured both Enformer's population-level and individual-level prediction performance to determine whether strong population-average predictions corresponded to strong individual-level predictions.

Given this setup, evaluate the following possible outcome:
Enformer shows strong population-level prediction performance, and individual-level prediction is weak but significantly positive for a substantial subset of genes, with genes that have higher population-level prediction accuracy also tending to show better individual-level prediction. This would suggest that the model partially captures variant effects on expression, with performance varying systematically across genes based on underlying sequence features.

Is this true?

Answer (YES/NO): NO